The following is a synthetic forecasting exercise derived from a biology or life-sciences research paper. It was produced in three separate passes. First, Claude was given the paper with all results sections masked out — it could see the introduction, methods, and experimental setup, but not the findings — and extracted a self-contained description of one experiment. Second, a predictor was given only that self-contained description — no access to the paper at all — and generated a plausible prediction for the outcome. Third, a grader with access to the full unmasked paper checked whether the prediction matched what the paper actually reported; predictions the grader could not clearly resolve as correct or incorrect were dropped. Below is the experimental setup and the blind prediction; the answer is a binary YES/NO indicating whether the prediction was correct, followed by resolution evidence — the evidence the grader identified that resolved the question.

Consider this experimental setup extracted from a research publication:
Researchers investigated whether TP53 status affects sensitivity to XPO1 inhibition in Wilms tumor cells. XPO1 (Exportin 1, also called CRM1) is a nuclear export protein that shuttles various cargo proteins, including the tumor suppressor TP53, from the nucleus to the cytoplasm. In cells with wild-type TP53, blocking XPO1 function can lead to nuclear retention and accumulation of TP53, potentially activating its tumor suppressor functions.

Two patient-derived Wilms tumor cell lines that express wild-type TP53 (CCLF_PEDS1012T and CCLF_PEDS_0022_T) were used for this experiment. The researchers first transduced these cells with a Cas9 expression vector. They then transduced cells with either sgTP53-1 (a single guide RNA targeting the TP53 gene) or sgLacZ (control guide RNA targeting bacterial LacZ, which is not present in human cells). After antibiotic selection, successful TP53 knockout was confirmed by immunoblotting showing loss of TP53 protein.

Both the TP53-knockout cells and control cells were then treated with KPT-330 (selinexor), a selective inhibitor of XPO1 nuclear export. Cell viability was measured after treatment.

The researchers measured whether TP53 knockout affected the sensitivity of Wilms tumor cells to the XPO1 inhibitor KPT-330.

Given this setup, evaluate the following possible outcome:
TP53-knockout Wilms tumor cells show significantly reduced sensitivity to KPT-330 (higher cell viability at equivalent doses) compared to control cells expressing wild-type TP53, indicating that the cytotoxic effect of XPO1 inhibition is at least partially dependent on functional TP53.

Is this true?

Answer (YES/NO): YES